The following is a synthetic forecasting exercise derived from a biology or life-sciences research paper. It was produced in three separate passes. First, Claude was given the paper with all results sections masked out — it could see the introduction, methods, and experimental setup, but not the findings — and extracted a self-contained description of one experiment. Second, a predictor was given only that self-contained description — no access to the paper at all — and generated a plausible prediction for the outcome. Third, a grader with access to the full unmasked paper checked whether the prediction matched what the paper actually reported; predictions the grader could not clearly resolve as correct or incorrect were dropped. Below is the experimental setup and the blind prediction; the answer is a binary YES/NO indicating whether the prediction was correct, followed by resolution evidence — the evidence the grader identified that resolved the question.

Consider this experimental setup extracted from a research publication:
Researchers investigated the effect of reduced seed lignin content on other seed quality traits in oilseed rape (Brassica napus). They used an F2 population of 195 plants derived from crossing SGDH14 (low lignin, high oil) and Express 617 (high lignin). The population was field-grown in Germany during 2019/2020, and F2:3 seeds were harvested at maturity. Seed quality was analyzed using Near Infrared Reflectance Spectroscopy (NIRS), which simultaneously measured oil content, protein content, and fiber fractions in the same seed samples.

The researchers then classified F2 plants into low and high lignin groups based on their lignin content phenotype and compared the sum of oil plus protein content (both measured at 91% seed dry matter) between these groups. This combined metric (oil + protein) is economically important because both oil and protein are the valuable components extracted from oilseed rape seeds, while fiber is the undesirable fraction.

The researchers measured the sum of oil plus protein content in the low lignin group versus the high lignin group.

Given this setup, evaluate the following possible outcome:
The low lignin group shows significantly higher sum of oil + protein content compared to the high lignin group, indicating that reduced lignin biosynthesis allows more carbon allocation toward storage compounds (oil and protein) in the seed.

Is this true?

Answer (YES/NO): YES